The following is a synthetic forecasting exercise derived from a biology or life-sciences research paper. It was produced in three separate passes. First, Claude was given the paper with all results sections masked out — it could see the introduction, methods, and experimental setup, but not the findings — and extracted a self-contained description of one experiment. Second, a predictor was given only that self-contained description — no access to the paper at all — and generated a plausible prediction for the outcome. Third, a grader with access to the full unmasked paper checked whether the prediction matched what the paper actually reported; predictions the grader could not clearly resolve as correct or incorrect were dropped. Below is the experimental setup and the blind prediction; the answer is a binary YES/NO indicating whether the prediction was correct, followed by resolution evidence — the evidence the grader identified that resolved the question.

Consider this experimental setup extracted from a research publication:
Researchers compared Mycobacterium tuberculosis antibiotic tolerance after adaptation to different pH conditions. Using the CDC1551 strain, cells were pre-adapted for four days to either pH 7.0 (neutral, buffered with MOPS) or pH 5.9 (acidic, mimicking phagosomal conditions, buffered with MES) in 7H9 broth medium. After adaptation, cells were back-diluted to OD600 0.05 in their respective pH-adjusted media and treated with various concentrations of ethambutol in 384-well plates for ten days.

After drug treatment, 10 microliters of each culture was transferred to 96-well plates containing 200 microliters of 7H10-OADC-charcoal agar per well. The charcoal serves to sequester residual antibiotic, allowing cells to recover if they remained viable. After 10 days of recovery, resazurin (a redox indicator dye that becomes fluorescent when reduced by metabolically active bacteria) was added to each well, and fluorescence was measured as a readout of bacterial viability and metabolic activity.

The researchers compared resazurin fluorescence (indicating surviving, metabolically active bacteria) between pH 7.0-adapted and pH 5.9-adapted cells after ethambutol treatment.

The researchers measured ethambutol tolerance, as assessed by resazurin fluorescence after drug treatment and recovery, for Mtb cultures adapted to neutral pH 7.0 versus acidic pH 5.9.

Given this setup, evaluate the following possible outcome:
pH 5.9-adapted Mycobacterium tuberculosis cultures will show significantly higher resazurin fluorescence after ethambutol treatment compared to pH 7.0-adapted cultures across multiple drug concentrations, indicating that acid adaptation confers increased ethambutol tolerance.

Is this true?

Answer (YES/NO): YES